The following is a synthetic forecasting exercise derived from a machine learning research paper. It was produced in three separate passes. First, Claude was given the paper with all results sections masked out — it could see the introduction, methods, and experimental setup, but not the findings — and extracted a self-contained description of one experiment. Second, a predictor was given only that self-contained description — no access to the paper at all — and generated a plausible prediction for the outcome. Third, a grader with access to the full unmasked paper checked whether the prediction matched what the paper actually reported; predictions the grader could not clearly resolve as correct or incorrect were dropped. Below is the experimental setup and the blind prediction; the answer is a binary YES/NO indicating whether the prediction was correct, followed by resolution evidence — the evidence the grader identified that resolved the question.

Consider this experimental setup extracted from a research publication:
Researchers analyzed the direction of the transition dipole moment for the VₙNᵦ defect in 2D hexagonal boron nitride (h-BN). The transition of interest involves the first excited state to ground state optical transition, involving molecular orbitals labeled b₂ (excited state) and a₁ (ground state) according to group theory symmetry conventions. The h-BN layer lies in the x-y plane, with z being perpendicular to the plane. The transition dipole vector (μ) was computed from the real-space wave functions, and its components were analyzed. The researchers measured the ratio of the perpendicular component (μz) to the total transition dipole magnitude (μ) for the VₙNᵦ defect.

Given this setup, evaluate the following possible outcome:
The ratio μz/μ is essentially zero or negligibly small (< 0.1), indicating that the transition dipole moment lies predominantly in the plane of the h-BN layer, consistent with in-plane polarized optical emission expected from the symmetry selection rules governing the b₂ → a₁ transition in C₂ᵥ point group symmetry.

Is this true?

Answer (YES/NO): NO